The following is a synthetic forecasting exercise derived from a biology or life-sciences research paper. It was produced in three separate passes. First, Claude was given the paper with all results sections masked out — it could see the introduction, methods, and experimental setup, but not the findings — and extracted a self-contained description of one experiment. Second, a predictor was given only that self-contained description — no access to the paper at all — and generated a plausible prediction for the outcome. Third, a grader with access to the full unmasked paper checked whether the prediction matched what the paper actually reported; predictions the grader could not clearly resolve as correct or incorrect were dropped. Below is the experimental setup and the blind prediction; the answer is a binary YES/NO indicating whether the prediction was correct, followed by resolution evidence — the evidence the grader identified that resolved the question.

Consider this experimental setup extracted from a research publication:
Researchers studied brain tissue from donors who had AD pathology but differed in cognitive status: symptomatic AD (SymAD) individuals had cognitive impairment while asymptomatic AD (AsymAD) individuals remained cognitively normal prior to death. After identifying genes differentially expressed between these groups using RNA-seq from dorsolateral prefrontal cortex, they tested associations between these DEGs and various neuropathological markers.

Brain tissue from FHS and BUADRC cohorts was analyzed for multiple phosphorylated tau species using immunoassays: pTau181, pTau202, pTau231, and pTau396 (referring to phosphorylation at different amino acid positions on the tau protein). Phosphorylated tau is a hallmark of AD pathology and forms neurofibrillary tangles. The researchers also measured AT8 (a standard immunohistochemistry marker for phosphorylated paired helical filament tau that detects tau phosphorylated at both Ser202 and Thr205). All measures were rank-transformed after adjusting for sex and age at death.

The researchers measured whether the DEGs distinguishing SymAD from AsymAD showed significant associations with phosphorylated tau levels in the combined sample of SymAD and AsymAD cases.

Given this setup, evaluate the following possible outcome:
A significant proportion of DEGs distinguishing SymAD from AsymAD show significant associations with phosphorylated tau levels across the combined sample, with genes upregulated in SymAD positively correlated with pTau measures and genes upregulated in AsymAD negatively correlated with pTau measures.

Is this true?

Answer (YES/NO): NO